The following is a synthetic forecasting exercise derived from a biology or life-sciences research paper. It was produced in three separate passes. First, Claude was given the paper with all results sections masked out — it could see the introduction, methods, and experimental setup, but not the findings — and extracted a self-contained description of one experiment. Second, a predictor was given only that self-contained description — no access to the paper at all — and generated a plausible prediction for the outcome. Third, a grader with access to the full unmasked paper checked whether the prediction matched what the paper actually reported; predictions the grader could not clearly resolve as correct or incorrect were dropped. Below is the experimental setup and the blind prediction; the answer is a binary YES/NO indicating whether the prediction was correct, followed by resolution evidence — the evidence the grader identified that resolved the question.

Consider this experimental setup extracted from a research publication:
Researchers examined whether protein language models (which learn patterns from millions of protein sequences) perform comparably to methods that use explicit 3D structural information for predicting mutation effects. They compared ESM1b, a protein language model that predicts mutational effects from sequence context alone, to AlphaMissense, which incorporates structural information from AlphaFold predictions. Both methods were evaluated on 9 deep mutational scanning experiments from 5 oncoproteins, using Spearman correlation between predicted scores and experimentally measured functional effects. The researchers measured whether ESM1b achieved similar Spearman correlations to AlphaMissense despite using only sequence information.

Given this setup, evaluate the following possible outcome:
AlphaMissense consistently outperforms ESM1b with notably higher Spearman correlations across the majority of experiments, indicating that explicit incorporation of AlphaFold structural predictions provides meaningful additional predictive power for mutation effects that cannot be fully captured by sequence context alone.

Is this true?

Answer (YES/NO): NO